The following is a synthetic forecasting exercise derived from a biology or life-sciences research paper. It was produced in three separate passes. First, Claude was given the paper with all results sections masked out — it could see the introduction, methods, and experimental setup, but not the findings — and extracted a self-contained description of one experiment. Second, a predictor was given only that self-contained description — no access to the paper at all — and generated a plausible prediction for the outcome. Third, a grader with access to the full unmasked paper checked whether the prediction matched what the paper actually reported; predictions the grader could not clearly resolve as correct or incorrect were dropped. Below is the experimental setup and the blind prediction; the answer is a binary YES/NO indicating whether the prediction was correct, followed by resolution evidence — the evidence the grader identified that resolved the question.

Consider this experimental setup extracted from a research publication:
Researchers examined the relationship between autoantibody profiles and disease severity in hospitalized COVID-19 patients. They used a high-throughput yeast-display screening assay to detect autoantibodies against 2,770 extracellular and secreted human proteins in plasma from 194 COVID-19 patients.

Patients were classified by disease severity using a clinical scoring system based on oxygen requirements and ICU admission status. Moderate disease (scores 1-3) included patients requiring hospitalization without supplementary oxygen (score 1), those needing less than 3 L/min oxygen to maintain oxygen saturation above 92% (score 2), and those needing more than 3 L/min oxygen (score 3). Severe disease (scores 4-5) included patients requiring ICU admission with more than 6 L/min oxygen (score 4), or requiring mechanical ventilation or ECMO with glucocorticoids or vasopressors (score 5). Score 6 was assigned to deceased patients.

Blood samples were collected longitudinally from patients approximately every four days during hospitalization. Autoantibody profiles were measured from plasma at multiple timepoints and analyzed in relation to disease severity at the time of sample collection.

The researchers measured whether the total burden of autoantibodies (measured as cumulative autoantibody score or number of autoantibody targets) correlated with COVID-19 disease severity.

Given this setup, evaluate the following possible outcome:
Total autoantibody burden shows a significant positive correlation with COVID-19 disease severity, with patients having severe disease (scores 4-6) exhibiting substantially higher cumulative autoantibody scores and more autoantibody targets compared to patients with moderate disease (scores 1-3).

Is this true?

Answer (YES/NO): YES